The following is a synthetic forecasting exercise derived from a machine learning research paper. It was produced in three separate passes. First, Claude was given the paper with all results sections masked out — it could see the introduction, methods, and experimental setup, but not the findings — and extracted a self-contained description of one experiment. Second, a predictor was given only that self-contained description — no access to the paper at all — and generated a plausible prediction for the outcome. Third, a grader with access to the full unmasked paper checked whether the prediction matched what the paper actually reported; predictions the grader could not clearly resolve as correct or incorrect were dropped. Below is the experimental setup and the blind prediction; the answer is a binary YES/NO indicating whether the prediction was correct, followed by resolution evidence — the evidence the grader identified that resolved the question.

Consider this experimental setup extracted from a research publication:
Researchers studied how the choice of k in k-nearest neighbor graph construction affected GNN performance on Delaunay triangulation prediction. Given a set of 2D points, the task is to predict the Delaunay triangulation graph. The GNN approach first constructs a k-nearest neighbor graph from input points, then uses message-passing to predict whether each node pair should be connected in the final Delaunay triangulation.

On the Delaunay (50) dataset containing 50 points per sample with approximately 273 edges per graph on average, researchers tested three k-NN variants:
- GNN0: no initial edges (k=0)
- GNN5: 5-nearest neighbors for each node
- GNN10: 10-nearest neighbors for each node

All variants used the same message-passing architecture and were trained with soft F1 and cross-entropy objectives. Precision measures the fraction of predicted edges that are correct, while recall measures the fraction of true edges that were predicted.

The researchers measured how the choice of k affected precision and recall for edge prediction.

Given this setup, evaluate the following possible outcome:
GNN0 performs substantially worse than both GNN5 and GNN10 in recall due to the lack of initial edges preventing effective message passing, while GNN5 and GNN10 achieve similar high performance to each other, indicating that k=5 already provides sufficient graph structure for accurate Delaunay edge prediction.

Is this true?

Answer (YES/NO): NO